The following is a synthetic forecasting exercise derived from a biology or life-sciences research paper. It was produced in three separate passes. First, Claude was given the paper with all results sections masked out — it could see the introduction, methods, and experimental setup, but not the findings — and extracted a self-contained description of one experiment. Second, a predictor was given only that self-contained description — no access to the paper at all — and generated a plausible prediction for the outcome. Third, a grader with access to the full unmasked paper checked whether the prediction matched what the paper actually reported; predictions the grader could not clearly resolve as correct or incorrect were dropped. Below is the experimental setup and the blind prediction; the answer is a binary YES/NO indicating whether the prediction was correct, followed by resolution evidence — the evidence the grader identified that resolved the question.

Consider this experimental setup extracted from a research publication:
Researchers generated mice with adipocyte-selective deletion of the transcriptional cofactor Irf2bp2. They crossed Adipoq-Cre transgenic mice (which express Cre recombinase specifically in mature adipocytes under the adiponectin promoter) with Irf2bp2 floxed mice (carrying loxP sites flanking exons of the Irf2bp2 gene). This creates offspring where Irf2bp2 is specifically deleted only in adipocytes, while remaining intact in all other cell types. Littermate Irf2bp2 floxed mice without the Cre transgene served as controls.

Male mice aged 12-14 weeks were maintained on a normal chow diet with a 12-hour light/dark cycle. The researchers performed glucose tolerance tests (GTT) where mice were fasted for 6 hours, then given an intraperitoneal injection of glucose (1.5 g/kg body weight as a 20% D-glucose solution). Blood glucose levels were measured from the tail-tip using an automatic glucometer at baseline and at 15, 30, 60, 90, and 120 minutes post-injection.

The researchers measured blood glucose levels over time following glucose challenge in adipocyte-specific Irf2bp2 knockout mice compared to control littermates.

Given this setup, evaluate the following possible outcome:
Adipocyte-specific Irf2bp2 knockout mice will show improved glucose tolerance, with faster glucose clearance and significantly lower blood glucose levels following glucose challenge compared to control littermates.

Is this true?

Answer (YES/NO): NO